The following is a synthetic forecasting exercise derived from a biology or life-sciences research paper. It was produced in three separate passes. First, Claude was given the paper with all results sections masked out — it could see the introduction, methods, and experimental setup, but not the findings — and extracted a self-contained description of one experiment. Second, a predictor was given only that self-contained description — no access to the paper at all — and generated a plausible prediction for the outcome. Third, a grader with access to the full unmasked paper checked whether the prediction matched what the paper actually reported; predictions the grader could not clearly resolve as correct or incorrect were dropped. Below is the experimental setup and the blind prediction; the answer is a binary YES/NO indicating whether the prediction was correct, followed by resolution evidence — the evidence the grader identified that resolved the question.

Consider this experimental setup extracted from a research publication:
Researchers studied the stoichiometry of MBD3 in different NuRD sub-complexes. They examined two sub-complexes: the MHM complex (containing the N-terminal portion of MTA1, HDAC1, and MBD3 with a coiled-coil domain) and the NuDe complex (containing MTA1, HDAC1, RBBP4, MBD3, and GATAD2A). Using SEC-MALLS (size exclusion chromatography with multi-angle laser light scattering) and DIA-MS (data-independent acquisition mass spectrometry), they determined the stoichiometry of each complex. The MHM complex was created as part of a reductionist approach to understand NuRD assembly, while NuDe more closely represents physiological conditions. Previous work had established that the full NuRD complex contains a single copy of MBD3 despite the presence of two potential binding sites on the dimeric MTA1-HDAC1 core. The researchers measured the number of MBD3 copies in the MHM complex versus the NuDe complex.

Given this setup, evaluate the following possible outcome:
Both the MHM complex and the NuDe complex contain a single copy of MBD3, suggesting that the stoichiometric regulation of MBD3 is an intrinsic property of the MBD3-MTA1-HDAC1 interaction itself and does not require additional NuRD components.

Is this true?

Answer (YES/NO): NO